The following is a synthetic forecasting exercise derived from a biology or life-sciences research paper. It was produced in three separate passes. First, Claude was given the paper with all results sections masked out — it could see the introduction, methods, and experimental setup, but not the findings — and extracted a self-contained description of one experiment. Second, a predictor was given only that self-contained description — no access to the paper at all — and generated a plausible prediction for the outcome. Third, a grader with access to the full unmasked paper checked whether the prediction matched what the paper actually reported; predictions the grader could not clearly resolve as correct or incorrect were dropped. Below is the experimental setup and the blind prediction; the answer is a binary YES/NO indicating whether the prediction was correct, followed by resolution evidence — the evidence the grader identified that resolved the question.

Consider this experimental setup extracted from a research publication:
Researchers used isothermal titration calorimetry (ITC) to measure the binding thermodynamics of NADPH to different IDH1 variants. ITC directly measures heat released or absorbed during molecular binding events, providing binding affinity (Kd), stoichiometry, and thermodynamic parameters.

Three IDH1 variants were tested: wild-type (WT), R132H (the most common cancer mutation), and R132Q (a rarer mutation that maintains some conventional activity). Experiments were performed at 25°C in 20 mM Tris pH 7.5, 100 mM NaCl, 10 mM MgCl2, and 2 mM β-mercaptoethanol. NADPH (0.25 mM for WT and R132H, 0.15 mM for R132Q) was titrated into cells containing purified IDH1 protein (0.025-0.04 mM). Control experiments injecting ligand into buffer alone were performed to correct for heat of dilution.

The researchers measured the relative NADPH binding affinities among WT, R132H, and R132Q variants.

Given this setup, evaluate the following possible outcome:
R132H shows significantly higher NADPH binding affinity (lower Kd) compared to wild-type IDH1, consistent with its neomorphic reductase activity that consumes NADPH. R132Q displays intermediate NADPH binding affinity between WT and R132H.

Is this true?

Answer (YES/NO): NO